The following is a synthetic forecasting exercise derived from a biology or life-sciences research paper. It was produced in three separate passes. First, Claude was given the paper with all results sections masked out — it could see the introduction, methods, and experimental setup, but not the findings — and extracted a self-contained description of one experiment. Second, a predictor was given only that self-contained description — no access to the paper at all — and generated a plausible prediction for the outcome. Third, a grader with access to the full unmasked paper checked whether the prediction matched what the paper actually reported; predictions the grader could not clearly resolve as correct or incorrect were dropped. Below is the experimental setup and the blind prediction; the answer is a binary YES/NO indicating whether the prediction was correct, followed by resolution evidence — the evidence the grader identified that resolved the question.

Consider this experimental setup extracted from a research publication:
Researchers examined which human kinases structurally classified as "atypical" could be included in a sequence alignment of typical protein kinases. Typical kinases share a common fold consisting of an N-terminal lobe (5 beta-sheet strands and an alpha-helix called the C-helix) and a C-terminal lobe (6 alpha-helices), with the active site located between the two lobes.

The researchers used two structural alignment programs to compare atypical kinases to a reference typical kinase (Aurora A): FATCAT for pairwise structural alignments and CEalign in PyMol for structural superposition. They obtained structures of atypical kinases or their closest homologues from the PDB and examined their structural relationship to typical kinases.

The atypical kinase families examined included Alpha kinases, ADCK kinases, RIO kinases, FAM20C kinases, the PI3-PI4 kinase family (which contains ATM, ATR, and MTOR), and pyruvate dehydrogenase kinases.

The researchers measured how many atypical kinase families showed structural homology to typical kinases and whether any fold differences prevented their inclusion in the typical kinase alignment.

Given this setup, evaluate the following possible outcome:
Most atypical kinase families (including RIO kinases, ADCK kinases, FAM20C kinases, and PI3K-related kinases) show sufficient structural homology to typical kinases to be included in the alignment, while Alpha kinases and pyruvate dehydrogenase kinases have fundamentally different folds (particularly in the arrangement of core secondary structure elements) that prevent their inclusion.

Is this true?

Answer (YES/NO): NO